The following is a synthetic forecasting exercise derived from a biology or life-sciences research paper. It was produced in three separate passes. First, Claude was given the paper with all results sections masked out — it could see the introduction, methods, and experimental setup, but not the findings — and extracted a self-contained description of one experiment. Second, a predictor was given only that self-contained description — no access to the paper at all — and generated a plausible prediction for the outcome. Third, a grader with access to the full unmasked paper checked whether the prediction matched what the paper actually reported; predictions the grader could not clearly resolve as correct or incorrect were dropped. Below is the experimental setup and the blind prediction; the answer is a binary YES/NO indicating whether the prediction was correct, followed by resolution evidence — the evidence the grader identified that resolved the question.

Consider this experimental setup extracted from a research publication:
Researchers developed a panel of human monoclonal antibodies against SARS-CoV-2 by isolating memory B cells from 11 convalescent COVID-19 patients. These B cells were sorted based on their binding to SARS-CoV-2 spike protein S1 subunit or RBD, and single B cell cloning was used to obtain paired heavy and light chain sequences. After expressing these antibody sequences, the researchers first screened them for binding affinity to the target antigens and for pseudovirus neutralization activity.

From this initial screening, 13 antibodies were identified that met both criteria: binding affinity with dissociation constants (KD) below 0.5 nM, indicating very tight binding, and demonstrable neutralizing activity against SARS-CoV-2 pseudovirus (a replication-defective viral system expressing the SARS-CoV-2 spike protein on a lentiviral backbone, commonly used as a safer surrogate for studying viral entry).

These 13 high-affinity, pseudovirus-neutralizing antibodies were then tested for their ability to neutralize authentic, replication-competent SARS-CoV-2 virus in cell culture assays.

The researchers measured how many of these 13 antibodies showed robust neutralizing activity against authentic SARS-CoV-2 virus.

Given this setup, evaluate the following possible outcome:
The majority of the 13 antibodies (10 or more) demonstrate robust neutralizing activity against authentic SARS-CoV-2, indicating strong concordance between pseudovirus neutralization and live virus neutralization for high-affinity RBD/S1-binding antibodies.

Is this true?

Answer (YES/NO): NO